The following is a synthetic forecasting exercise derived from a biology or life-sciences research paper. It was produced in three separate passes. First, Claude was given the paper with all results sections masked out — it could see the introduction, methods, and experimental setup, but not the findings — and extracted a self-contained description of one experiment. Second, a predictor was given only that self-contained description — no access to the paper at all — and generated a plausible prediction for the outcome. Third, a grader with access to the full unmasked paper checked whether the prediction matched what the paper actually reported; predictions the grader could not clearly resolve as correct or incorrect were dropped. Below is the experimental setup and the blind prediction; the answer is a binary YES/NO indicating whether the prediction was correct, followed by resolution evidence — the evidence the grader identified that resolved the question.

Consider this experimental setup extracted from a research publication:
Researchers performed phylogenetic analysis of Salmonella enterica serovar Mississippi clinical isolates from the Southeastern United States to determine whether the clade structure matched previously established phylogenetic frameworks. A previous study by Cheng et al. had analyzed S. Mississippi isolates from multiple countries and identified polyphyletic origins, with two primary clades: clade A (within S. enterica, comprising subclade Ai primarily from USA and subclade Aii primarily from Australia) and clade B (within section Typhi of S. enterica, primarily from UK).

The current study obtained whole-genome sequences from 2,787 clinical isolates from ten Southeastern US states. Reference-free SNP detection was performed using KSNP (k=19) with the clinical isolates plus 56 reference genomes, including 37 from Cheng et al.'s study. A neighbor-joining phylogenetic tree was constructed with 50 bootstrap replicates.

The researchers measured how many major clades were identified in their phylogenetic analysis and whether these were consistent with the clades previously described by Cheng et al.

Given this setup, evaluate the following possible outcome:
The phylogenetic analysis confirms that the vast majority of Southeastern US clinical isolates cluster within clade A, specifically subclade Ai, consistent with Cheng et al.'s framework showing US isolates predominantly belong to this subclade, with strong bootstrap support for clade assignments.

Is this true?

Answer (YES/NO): YES